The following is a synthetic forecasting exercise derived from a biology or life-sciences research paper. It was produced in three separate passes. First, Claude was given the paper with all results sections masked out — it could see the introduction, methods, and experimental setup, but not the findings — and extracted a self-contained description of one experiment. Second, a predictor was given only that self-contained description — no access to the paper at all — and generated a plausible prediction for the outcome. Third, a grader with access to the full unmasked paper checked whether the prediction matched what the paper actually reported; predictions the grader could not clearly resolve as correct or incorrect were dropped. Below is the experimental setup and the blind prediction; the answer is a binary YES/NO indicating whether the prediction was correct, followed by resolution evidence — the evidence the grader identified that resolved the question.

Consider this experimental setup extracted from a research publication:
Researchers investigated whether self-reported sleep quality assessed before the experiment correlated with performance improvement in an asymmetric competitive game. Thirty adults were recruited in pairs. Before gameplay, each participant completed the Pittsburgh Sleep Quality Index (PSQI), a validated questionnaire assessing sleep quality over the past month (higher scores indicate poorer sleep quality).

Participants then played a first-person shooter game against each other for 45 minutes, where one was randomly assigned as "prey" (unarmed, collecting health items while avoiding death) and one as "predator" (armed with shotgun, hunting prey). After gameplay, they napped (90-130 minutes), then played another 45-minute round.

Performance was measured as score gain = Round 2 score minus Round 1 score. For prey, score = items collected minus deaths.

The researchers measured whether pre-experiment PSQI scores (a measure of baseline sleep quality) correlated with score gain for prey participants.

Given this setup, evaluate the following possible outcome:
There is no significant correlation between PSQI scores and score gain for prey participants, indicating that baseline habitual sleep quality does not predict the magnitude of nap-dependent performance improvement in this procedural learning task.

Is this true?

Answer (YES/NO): YES